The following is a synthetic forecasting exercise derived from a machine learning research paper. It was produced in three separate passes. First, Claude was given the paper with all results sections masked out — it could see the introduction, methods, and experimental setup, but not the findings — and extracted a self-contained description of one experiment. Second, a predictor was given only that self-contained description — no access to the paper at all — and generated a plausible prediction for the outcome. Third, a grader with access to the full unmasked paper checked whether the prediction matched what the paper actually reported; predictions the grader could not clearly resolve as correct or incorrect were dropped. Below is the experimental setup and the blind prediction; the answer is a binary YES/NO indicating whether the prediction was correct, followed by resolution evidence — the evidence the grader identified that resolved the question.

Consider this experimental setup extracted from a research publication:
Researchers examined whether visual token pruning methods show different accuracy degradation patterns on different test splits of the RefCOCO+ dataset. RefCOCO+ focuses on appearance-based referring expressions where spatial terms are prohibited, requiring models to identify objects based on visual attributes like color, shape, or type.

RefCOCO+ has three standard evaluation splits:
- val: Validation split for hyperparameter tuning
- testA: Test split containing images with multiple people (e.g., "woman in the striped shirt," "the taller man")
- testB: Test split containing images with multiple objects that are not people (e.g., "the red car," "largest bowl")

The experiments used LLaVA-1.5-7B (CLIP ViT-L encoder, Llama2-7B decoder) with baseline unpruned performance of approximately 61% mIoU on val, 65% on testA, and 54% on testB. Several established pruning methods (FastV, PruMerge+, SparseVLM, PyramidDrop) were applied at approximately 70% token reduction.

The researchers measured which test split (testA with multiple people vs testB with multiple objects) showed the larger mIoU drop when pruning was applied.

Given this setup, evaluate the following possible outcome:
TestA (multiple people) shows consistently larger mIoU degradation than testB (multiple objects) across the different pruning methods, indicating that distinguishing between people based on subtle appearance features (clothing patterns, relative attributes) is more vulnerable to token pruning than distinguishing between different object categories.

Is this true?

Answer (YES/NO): YES